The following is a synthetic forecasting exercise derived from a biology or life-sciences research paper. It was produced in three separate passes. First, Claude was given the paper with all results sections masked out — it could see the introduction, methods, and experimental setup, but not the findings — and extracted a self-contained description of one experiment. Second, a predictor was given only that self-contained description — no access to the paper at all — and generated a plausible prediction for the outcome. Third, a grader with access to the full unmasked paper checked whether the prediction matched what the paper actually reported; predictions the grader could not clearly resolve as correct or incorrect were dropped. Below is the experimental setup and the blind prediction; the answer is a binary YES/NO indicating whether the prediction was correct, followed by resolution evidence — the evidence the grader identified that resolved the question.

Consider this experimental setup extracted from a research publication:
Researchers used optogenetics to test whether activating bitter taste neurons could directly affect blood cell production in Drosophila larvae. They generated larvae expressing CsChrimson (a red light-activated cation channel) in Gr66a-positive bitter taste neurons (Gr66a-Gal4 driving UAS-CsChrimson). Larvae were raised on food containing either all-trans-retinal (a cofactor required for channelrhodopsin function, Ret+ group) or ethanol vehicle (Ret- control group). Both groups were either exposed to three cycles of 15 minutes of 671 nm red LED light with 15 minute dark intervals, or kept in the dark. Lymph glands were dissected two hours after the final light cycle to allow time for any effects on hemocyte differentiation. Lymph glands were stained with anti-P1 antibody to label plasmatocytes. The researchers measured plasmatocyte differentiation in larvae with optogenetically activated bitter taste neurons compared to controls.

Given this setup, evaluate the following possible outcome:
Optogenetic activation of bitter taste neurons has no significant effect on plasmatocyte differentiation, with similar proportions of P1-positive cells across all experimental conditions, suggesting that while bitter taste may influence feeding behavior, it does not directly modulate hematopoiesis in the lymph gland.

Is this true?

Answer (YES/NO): NO